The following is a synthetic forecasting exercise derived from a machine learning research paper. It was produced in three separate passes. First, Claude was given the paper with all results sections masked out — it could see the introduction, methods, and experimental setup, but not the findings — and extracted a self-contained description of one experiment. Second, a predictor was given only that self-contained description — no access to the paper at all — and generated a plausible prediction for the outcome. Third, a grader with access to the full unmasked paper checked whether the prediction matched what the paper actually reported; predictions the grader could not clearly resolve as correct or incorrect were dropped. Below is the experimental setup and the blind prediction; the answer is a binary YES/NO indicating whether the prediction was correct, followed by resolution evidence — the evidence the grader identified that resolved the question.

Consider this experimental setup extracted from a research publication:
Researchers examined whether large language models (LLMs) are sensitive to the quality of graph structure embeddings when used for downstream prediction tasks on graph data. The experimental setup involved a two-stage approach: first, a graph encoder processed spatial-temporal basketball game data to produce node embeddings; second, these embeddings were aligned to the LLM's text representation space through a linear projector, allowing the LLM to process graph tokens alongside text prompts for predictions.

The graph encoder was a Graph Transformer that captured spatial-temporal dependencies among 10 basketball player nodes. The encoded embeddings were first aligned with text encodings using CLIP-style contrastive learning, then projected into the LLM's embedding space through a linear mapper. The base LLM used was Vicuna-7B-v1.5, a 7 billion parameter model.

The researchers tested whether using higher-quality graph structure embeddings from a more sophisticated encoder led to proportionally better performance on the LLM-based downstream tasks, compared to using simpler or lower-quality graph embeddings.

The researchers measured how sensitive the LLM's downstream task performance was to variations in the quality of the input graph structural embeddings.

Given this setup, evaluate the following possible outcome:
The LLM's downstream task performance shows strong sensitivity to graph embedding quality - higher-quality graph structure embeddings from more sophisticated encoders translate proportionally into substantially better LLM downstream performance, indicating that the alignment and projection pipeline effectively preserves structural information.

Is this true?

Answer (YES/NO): NO